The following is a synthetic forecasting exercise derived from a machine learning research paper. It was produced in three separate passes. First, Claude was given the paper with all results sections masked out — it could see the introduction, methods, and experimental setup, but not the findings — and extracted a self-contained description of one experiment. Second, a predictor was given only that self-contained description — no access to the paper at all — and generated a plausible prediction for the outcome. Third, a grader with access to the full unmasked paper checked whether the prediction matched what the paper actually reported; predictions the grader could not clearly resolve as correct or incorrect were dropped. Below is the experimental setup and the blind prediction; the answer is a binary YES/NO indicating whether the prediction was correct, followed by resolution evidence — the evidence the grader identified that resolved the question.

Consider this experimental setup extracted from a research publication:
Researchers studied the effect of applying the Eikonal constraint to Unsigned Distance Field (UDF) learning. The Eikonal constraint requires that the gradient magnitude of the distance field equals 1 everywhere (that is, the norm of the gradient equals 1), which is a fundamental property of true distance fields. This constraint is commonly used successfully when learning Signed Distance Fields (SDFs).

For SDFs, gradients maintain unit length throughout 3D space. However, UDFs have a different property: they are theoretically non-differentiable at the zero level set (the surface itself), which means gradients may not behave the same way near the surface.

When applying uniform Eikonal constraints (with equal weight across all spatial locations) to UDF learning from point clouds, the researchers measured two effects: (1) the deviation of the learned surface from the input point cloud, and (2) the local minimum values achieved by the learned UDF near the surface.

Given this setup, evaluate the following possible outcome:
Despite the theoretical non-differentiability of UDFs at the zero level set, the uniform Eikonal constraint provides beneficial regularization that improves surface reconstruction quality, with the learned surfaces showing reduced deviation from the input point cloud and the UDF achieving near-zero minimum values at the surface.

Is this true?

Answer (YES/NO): NO